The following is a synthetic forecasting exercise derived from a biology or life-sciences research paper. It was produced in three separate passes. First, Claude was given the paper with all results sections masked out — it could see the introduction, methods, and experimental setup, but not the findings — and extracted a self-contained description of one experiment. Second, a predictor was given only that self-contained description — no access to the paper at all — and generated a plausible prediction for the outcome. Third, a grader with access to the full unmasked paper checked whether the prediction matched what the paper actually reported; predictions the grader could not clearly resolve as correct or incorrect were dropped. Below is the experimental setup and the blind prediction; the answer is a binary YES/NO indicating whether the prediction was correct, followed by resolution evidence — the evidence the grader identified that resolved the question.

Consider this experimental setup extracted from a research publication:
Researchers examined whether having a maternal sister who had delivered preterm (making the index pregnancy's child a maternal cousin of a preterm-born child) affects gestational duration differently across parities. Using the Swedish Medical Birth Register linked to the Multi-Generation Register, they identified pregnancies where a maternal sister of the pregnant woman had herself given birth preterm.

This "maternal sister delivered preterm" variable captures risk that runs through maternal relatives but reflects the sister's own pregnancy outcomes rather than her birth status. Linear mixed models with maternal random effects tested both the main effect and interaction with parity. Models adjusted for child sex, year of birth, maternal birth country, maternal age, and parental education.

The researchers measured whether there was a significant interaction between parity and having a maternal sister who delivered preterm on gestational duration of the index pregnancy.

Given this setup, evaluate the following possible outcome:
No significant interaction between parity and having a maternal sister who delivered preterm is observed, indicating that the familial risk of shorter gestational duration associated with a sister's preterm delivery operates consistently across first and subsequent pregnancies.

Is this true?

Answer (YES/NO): NO